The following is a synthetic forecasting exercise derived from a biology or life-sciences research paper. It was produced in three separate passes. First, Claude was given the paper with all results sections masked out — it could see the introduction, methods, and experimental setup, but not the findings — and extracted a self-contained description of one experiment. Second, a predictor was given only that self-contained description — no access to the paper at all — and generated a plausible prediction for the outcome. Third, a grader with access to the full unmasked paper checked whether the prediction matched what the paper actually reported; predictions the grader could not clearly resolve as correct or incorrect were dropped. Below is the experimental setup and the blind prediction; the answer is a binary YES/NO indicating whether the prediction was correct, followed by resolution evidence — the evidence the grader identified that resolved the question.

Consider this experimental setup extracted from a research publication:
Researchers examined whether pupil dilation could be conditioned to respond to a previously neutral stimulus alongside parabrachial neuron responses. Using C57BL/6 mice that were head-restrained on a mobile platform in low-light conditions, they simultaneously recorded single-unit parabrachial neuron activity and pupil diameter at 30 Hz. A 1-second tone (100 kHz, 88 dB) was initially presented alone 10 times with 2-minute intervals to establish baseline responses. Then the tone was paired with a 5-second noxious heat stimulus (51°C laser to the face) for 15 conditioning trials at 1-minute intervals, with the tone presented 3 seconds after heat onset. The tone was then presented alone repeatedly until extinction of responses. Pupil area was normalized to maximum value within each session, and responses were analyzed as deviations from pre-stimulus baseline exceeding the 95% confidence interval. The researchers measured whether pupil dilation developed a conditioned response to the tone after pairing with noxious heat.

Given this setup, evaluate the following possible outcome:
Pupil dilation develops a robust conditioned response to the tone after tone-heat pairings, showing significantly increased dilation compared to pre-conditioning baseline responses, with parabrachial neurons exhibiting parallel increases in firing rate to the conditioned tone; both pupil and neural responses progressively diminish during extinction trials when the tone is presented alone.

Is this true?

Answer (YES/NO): YES